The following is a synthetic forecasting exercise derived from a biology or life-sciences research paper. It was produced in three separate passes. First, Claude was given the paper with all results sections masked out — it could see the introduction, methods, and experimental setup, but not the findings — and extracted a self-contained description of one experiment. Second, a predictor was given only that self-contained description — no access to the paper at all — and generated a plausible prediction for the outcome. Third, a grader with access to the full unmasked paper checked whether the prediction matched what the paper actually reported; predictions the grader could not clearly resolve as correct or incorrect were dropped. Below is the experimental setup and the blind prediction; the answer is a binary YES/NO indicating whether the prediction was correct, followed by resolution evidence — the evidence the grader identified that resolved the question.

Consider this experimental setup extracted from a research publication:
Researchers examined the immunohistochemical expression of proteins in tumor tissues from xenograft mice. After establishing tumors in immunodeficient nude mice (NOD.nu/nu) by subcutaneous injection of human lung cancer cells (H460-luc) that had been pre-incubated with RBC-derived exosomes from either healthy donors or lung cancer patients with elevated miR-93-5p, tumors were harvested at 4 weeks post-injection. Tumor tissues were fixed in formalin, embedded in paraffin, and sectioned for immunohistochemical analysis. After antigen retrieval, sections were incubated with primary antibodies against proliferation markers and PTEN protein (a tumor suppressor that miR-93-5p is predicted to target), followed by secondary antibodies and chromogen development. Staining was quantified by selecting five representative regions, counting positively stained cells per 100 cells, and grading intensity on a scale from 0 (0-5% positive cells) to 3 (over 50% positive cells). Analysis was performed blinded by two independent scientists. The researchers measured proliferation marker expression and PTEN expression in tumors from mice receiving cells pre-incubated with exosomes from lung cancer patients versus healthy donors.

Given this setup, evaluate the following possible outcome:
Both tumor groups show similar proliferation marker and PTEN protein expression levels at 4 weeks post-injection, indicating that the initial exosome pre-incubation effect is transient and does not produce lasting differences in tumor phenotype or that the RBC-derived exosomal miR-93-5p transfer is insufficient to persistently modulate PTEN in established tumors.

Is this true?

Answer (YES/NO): NO